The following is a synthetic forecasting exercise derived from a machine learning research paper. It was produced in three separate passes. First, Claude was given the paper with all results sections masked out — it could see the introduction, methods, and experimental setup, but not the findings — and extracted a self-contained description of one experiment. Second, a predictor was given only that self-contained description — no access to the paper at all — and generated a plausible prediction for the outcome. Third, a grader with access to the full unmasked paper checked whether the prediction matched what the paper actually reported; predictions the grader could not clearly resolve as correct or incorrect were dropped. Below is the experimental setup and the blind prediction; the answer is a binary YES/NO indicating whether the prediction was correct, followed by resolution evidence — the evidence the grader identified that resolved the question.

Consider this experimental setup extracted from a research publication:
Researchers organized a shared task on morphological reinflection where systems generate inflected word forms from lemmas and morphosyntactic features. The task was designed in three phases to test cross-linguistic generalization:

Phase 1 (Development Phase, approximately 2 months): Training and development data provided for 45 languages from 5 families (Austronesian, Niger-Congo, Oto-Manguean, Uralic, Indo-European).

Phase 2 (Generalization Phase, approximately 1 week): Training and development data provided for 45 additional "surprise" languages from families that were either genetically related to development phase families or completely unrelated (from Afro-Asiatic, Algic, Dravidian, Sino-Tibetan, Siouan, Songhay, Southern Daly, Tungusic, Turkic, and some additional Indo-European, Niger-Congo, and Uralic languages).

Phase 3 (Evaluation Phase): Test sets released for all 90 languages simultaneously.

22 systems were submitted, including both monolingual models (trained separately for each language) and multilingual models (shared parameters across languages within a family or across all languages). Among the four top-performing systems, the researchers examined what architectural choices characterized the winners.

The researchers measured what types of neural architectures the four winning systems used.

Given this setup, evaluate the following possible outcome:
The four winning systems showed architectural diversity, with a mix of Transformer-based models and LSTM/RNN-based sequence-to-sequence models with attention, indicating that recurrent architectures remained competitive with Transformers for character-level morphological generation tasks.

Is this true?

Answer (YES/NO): YES